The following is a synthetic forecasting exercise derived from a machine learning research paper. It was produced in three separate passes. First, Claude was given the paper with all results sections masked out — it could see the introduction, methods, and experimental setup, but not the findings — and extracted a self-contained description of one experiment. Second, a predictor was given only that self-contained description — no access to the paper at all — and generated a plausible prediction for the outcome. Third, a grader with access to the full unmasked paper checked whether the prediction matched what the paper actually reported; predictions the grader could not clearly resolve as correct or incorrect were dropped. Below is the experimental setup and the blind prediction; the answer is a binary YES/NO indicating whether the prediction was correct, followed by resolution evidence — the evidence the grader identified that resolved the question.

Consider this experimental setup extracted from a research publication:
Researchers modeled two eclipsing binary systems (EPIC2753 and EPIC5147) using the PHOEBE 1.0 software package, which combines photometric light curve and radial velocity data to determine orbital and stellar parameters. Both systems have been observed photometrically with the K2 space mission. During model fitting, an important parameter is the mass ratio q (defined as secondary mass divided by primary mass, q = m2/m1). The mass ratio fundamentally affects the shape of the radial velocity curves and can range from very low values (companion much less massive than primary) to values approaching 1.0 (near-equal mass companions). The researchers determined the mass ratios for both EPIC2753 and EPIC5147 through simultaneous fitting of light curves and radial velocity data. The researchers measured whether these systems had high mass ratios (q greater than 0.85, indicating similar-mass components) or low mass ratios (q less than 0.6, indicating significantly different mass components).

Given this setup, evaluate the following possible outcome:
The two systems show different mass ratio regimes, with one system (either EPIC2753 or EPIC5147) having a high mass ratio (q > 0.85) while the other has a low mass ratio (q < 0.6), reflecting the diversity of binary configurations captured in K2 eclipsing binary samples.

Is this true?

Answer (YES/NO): NO